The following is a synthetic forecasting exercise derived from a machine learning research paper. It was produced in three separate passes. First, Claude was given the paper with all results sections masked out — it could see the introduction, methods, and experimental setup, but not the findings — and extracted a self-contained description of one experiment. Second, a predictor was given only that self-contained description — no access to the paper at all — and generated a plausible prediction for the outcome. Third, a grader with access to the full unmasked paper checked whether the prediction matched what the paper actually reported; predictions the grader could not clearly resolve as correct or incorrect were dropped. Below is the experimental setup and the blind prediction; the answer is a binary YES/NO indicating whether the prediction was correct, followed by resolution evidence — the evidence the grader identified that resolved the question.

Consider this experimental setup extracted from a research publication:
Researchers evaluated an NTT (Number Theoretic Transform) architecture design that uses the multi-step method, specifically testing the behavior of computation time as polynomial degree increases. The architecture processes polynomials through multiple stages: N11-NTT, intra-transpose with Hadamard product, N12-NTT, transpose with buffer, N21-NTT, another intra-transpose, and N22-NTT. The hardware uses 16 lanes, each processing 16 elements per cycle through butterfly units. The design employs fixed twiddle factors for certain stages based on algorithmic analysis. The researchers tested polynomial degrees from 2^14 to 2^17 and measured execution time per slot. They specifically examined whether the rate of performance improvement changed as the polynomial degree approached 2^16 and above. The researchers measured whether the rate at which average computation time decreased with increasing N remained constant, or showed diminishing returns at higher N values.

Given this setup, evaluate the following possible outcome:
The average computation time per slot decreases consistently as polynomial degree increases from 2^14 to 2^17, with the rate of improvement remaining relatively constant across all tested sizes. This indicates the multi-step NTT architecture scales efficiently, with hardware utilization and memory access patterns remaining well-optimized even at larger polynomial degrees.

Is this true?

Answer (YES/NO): NO